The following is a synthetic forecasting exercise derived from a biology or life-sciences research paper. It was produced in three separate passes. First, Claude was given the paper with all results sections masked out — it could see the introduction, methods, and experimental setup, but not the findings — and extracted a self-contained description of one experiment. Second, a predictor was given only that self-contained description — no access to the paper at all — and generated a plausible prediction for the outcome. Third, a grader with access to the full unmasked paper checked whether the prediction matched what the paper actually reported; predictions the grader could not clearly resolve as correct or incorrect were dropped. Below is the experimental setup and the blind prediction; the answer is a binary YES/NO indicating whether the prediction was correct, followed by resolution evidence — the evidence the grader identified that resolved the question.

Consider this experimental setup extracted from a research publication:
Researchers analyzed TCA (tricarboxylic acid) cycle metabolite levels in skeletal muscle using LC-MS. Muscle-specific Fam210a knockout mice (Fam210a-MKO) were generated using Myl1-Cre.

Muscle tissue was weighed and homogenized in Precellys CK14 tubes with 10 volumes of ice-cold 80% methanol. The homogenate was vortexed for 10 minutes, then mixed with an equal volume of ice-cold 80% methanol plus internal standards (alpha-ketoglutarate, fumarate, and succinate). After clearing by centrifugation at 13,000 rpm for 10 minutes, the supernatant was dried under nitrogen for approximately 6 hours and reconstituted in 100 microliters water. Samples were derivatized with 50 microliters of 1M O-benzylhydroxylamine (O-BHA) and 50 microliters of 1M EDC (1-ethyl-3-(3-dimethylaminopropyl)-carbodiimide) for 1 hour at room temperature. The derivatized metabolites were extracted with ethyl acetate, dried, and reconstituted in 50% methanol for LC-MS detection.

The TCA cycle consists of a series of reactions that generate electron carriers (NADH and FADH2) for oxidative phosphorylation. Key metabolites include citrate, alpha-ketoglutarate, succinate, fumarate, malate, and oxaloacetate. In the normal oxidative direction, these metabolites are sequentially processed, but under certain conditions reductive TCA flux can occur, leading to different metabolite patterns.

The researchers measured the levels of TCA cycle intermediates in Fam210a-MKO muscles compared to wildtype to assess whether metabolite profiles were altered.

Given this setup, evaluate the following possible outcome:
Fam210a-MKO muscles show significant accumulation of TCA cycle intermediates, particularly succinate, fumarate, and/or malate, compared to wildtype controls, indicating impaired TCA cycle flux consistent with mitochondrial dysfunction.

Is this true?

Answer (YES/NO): NO